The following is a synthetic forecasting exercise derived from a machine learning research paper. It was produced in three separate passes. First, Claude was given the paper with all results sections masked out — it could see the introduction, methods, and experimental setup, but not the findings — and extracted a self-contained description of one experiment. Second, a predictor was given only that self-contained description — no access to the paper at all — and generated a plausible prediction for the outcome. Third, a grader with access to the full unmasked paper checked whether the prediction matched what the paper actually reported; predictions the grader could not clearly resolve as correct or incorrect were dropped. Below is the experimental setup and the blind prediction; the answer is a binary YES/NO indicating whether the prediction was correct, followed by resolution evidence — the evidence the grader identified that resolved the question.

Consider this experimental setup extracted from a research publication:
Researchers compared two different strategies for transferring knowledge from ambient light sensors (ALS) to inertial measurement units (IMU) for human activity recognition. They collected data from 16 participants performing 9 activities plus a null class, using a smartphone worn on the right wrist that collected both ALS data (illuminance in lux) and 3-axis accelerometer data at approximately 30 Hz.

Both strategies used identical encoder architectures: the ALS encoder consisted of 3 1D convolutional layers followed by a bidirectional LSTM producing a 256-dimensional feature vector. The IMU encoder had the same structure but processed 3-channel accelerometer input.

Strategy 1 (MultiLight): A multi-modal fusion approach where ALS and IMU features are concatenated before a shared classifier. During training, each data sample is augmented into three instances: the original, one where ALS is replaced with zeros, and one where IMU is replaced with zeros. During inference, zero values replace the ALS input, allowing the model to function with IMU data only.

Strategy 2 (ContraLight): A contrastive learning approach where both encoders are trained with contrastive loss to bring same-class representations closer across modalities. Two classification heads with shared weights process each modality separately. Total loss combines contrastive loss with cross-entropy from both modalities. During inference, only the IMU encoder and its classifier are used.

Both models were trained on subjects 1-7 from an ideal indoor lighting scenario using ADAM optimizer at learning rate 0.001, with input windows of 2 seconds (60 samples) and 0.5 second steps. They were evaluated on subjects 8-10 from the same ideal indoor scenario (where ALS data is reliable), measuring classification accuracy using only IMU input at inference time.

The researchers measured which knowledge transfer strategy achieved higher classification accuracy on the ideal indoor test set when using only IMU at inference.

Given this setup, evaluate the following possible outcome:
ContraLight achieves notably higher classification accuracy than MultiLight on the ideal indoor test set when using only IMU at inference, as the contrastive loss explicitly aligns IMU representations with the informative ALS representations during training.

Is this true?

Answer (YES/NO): YES